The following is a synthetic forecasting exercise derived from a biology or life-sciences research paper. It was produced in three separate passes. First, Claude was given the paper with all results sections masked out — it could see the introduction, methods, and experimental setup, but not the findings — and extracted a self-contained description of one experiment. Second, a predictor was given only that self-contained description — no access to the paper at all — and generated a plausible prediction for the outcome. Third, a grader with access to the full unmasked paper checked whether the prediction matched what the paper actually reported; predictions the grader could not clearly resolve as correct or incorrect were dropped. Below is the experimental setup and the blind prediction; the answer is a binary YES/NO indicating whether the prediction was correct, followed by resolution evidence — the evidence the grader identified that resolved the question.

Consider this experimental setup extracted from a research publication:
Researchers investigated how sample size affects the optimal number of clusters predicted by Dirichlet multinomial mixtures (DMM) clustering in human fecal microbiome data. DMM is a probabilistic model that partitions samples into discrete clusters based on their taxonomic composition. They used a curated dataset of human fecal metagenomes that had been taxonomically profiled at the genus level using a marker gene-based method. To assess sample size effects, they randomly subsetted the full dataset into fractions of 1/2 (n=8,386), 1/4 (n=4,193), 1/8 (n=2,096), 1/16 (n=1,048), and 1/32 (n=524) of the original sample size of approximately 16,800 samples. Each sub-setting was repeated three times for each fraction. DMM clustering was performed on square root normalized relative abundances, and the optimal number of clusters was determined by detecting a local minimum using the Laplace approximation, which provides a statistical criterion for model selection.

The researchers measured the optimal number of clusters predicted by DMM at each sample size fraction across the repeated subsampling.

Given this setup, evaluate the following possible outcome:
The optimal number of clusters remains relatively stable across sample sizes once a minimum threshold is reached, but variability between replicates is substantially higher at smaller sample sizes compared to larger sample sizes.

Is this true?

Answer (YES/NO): NO